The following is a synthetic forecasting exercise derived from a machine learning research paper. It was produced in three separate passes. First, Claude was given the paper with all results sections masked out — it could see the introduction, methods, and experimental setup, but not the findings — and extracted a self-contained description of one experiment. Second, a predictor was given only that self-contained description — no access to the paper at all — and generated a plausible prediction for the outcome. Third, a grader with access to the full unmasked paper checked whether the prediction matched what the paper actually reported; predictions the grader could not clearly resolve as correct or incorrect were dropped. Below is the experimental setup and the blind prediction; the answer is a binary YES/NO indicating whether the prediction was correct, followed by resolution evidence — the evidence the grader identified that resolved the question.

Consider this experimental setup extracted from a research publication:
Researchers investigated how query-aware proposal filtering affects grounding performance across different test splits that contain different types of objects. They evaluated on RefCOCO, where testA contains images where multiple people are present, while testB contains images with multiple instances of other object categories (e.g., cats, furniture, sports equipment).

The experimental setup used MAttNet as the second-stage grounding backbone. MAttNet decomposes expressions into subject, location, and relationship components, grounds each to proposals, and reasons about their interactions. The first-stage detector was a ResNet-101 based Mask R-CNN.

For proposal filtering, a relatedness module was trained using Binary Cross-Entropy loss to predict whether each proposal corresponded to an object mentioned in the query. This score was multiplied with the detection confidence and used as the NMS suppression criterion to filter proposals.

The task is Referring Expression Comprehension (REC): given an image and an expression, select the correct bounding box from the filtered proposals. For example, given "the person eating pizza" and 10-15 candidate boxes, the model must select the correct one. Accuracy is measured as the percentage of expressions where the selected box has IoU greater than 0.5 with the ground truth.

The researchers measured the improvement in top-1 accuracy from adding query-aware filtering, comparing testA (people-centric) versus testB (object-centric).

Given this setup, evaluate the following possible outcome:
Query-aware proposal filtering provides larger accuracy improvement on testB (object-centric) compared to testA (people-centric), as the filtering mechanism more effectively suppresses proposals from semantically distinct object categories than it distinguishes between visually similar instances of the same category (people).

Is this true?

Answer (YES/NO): YES